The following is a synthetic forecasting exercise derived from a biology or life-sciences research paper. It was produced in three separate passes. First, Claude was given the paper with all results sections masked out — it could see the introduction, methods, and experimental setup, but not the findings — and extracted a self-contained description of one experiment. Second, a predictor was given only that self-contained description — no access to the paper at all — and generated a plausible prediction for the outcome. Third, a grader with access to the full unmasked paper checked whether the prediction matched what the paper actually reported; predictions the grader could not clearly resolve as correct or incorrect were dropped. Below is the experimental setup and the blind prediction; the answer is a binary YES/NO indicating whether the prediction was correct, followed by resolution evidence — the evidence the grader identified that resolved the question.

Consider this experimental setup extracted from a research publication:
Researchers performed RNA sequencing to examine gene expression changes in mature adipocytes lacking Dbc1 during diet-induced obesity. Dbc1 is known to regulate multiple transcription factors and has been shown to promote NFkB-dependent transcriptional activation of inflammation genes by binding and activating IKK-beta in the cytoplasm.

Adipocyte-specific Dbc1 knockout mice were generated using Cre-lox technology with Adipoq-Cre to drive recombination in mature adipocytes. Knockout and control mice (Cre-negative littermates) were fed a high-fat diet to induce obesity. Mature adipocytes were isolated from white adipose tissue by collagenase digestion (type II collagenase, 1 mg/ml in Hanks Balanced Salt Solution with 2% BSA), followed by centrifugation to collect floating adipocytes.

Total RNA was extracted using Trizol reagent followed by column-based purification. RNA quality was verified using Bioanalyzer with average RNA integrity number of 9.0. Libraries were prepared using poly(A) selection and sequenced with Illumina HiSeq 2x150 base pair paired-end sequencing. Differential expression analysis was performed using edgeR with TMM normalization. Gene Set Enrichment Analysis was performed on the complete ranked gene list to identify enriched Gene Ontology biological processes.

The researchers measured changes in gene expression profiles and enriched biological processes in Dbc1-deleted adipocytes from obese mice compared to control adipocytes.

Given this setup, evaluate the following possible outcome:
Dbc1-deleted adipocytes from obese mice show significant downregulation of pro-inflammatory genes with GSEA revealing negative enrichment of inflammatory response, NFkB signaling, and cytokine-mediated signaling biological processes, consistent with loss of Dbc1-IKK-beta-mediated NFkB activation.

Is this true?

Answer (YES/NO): NO